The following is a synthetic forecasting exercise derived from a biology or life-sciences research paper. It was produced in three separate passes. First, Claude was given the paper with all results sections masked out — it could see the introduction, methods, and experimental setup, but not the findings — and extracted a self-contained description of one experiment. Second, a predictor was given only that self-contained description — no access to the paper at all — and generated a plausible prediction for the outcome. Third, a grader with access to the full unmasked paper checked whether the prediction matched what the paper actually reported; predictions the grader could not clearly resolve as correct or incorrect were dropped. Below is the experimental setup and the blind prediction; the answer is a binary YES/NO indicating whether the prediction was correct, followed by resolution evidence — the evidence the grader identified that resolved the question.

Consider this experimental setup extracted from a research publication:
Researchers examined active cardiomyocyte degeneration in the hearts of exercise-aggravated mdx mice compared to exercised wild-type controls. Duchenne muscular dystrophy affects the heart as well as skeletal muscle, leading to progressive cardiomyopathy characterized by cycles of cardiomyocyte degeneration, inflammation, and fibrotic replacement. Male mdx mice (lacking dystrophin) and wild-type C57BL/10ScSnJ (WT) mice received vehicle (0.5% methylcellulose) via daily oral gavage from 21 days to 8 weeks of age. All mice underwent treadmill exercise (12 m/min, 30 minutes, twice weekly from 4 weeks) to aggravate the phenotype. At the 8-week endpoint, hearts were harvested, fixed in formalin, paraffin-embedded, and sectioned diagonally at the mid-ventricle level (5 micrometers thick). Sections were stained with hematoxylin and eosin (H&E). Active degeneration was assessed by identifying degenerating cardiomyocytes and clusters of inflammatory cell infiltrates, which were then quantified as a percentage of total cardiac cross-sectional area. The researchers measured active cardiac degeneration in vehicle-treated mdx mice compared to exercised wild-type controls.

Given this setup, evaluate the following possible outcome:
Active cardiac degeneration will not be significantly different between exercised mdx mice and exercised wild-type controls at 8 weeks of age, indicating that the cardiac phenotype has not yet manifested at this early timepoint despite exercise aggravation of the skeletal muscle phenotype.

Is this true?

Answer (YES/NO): NO